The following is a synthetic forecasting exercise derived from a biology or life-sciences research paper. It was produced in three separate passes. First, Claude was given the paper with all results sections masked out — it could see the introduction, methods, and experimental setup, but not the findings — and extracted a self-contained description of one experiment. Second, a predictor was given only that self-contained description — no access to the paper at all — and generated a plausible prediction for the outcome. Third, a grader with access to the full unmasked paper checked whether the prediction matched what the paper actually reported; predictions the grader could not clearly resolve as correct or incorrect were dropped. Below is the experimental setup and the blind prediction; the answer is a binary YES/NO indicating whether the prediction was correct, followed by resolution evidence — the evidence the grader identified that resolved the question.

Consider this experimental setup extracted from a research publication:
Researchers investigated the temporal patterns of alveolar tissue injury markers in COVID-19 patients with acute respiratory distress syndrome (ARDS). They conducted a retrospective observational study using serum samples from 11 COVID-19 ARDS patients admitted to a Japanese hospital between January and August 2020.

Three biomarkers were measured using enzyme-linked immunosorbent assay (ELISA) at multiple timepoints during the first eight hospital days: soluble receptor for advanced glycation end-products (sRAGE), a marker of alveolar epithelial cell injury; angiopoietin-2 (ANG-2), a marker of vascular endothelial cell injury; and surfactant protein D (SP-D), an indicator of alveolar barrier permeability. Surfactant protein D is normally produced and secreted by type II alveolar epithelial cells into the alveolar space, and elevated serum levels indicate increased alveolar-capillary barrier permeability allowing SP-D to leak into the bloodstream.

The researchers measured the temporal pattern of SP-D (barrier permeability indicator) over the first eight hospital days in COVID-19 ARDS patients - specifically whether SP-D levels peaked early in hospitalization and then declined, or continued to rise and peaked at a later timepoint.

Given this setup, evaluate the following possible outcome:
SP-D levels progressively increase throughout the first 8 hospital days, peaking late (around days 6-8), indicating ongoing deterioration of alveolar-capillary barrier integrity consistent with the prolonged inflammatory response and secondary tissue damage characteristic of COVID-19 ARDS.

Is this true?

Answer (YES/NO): YES